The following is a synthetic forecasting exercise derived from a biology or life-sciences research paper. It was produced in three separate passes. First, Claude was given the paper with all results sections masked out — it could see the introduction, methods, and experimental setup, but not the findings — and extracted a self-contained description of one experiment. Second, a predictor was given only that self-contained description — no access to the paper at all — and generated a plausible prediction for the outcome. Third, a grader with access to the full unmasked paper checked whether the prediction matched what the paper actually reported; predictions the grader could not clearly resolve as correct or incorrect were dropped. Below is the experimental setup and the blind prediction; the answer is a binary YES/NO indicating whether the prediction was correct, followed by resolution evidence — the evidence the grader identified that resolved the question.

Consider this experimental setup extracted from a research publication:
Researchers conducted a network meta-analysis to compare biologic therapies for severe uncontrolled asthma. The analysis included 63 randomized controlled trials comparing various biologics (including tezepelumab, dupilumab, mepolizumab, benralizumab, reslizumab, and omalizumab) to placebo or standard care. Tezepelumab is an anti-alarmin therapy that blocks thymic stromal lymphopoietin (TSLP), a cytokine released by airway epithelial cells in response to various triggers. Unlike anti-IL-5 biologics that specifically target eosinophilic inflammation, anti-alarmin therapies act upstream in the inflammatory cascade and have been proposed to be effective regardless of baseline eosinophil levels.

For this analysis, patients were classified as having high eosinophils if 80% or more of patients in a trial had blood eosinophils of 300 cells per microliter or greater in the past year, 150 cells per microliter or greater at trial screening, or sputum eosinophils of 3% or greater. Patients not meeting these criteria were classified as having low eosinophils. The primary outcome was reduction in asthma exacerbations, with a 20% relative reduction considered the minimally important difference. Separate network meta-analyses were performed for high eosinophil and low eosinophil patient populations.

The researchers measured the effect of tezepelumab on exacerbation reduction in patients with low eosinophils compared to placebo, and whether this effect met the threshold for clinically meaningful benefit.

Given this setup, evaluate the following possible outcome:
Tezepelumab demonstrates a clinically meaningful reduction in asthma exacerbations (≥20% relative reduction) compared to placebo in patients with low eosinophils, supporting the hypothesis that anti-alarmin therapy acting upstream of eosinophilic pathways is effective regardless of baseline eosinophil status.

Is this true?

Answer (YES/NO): NO